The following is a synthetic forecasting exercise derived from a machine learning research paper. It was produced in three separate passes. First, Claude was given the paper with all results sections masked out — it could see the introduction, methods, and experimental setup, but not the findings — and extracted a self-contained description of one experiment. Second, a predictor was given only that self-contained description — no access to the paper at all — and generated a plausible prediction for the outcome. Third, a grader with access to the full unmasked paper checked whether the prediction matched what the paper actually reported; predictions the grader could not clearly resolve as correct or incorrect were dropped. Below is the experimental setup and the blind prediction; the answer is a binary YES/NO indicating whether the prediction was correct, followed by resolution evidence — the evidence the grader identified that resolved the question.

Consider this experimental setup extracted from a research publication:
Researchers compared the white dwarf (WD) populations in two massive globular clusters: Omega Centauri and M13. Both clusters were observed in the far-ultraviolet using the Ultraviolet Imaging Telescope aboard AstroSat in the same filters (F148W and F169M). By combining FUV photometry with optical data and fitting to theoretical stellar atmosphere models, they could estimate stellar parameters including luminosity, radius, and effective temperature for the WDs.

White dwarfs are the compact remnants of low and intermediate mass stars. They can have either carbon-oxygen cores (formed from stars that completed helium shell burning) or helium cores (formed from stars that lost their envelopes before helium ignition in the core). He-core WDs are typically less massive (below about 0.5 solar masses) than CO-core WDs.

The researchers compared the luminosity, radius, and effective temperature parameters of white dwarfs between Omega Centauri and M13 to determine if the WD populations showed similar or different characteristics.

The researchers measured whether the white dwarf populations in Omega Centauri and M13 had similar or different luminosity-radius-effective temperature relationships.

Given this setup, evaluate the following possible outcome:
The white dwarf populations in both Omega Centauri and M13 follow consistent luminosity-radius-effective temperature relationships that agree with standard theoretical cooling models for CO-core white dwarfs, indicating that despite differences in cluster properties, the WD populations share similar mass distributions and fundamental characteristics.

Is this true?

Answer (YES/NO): NO